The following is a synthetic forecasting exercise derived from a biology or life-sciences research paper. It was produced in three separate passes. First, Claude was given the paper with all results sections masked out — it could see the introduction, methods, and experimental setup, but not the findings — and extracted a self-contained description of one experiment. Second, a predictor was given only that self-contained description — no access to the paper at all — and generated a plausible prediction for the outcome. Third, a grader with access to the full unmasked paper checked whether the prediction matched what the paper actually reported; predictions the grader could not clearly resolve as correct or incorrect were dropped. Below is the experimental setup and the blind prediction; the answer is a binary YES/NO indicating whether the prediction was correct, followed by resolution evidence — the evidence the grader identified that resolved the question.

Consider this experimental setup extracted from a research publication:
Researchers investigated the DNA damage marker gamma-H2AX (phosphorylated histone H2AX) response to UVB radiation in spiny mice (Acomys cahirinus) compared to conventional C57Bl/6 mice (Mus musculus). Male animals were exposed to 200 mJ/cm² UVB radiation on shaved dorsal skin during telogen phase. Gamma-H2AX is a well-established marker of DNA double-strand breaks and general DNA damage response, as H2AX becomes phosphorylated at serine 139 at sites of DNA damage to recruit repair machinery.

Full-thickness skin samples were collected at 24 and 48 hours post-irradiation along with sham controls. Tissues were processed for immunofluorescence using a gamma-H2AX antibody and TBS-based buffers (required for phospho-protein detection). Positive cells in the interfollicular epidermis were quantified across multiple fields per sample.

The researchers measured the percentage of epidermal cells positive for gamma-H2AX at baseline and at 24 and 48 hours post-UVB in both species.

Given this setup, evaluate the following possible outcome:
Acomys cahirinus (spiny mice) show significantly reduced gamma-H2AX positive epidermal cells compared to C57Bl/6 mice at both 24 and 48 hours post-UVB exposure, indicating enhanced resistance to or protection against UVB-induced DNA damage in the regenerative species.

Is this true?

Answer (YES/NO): YES